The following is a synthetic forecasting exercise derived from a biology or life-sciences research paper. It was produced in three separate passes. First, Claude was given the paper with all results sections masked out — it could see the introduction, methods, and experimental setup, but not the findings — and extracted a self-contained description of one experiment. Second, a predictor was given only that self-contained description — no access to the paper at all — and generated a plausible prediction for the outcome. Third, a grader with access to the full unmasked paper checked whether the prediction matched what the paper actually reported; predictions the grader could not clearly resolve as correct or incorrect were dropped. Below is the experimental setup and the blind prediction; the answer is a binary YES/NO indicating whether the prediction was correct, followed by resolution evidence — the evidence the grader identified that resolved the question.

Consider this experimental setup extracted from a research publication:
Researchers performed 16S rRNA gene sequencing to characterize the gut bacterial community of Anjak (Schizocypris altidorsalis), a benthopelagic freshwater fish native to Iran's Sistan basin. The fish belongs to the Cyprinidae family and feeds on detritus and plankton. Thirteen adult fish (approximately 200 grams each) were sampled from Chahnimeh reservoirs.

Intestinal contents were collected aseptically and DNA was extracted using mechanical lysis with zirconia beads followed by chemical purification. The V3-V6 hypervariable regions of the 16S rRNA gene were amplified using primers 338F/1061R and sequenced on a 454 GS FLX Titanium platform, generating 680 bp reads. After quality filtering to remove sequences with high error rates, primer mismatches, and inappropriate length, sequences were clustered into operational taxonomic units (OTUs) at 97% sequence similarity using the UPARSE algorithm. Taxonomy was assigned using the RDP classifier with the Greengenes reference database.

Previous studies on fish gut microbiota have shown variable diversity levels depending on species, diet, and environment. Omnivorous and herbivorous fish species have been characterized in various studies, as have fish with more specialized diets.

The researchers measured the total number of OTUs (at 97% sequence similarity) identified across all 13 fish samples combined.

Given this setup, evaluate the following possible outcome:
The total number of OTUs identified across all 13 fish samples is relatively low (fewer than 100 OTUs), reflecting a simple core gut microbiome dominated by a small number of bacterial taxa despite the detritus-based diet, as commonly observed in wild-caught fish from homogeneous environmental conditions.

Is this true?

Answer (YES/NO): NO